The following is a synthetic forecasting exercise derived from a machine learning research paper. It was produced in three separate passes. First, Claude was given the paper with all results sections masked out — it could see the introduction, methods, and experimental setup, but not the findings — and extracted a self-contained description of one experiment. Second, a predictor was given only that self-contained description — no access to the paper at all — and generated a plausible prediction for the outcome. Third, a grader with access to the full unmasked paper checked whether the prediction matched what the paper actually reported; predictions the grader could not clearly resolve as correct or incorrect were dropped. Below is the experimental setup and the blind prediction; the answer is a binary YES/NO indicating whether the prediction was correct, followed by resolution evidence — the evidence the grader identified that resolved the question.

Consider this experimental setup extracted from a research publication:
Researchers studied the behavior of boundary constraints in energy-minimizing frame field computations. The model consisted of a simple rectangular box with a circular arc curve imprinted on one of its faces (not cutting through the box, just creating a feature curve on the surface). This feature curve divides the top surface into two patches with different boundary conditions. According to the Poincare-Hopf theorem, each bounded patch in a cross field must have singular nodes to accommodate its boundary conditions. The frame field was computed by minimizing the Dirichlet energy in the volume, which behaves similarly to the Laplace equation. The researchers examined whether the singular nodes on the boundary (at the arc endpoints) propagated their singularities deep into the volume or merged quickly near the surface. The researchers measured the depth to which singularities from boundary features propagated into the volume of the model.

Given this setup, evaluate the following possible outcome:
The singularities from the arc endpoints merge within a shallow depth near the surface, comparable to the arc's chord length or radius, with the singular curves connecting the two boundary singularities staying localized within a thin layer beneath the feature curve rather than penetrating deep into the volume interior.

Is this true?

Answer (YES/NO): YES